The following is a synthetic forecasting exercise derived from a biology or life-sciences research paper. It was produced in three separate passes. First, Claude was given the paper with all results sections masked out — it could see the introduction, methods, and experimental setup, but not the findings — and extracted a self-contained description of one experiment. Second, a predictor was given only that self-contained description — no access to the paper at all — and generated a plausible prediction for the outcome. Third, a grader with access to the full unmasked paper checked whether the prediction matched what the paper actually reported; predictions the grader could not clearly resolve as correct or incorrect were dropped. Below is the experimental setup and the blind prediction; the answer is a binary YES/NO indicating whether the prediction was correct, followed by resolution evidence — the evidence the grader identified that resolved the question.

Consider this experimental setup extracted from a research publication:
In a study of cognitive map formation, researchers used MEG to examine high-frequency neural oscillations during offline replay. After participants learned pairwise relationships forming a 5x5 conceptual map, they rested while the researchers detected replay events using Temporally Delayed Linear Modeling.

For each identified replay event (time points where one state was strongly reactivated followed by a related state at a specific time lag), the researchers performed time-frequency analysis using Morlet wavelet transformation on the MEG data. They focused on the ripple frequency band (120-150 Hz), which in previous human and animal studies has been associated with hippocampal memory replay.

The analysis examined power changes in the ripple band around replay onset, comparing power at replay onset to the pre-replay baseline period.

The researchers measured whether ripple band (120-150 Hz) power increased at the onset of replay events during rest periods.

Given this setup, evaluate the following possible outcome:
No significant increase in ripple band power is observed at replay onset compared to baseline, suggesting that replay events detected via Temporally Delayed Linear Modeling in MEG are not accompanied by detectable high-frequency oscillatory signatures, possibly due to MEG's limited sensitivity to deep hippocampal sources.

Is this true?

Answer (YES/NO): NO